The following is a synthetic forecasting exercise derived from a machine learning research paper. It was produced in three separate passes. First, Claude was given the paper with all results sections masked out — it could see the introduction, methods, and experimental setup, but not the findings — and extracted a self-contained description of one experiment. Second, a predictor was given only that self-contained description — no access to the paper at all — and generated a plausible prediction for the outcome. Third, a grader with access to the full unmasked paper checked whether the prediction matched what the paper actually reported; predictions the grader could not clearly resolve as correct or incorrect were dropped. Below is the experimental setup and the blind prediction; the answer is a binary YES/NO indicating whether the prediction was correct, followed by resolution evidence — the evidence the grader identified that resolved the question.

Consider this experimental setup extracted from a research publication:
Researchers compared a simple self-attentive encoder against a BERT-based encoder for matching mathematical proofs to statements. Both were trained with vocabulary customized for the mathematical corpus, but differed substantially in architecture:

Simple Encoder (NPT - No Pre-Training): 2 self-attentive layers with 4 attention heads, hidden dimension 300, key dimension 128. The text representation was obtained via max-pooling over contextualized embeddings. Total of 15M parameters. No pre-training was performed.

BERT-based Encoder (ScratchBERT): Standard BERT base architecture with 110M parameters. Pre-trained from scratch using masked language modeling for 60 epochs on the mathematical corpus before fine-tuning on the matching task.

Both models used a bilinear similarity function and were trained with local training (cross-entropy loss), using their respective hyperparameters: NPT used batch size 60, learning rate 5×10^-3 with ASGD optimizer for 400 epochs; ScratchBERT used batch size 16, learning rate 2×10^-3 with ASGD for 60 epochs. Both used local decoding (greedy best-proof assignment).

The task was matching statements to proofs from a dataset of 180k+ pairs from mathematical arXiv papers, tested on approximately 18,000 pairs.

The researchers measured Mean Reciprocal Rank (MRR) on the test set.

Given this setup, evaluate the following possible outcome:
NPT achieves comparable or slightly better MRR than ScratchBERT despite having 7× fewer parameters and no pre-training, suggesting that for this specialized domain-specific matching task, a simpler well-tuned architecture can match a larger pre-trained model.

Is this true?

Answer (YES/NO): NO